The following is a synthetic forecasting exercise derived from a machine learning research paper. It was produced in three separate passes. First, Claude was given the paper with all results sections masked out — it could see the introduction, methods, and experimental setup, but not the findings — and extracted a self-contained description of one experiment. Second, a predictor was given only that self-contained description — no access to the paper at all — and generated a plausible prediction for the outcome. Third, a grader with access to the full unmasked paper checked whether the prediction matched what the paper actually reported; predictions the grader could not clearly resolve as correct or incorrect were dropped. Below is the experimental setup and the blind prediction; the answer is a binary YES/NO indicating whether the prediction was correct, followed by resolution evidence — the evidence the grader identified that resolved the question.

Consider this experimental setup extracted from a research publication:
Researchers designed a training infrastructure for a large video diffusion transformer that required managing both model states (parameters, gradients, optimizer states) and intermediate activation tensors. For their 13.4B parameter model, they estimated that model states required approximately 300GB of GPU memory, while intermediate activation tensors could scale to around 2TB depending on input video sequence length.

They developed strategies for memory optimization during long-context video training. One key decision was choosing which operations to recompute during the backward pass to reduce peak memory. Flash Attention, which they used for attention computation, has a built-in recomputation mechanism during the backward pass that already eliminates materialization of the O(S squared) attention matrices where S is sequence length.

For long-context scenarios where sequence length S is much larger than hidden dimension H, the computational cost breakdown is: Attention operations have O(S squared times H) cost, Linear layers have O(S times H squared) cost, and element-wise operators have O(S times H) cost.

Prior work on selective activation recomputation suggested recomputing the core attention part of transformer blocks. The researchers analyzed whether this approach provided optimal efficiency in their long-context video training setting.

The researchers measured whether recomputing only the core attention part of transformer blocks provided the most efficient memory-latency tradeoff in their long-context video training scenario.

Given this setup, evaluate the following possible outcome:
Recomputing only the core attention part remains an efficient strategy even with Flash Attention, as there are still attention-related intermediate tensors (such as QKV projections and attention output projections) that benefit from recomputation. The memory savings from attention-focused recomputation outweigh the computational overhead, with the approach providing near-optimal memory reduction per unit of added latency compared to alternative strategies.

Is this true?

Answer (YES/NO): NO